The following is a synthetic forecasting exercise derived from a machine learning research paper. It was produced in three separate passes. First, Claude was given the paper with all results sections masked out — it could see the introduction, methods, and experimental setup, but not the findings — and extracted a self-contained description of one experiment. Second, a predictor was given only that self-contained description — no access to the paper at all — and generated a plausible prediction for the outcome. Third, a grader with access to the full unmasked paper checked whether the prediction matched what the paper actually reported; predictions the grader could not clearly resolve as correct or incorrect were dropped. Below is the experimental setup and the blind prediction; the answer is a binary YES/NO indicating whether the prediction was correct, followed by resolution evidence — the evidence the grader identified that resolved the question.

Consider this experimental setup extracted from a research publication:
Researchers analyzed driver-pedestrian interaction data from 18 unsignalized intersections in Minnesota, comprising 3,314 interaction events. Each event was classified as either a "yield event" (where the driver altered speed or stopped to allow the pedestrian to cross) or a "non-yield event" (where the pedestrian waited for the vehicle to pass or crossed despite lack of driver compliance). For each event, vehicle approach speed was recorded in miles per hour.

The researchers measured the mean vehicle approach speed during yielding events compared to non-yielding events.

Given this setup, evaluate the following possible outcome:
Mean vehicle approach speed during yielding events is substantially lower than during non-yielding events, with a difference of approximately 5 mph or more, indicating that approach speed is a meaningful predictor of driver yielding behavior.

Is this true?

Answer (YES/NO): YES